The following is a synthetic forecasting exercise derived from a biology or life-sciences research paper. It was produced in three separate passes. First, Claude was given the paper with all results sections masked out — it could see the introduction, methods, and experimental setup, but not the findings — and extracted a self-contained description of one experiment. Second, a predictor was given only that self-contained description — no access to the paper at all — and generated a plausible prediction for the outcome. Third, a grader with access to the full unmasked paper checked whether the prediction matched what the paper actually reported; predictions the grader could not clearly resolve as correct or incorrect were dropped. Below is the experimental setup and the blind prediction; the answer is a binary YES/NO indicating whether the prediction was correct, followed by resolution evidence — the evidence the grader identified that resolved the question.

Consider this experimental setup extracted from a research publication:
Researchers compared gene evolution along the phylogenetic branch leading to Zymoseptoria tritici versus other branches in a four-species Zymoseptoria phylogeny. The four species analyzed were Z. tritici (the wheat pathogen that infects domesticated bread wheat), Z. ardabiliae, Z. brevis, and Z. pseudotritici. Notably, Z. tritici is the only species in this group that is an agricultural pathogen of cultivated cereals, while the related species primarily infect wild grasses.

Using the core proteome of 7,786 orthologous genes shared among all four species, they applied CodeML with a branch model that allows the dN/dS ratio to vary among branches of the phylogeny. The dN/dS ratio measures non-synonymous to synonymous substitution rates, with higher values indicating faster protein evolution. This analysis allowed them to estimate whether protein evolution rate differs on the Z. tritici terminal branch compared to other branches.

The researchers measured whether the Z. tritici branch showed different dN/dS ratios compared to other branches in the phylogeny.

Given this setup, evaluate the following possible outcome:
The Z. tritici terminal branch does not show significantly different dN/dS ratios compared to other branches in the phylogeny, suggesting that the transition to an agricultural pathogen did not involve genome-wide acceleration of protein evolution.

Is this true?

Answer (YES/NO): YES